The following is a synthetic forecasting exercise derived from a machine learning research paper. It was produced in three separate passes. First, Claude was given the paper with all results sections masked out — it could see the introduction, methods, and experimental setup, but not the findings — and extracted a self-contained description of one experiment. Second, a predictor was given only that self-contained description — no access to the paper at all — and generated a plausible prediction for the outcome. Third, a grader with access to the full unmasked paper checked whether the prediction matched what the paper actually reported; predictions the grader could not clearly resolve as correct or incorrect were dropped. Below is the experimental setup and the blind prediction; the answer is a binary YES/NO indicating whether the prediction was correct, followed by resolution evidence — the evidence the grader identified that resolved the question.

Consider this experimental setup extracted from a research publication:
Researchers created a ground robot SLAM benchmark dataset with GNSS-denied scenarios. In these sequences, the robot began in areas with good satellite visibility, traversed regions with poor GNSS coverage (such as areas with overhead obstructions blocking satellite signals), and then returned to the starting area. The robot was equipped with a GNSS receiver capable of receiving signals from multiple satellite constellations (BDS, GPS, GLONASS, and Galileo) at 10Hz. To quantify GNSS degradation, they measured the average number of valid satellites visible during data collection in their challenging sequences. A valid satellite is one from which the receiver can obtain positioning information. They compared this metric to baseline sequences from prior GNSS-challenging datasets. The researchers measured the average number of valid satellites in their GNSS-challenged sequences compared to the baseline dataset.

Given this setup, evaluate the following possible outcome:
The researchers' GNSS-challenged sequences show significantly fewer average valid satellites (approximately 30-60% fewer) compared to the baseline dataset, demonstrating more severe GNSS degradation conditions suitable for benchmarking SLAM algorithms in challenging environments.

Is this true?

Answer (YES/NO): NO